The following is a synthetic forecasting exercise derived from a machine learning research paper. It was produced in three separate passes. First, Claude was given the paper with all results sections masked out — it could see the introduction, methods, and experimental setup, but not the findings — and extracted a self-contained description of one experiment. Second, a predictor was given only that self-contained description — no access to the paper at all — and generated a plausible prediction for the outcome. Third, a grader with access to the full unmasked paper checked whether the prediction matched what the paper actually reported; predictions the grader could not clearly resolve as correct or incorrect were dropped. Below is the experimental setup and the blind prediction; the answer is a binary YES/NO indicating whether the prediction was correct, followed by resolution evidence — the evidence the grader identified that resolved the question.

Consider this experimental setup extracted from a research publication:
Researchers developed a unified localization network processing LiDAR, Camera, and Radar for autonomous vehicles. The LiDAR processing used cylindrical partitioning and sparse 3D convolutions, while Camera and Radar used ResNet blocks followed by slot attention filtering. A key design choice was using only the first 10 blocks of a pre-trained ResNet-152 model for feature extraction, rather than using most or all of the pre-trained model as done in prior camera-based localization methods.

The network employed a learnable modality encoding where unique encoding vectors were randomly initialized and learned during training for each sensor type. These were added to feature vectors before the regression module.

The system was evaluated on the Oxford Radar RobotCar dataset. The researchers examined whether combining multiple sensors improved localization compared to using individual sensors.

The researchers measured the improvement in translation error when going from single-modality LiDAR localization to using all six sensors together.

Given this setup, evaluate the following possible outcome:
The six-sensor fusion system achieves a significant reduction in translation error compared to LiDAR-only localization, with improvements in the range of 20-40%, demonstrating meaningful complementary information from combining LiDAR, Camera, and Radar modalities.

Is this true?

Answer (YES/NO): NO